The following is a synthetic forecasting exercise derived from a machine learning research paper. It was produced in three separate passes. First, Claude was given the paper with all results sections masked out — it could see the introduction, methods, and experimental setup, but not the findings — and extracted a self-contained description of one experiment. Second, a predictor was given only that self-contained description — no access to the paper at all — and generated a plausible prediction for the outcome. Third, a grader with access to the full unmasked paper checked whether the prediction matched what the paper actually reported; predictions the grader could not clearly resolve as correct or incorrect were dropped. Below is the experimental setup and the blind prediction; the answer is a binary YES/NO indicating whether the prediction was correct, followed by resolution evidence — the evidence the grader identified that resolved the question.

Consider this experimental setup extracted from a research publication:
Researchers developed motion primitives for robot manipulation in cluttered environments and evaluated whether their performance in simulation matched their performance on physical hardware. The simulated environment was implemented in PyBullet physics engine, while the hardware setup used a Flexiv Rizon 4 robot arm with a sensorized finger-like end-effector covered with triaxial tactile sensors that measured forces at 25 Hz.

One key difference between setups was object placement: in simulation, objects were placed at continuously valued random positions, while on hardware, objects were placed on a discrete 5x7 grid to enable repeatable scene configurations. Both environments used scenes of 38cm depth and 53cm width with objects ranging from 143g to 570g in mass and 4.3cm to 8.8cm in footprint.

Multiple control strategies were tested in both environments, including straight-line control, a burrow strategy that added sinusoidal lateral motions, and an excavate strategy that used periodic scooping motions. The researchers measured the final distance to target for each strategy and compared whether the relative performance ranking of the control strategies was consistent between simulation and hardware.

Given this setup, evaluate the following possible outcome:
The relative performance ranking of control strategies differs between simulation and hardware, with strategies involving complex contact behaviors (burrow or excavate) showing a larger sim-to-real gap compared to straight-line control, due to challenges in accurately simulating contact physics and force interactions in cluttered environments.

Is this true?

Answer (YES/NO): NO